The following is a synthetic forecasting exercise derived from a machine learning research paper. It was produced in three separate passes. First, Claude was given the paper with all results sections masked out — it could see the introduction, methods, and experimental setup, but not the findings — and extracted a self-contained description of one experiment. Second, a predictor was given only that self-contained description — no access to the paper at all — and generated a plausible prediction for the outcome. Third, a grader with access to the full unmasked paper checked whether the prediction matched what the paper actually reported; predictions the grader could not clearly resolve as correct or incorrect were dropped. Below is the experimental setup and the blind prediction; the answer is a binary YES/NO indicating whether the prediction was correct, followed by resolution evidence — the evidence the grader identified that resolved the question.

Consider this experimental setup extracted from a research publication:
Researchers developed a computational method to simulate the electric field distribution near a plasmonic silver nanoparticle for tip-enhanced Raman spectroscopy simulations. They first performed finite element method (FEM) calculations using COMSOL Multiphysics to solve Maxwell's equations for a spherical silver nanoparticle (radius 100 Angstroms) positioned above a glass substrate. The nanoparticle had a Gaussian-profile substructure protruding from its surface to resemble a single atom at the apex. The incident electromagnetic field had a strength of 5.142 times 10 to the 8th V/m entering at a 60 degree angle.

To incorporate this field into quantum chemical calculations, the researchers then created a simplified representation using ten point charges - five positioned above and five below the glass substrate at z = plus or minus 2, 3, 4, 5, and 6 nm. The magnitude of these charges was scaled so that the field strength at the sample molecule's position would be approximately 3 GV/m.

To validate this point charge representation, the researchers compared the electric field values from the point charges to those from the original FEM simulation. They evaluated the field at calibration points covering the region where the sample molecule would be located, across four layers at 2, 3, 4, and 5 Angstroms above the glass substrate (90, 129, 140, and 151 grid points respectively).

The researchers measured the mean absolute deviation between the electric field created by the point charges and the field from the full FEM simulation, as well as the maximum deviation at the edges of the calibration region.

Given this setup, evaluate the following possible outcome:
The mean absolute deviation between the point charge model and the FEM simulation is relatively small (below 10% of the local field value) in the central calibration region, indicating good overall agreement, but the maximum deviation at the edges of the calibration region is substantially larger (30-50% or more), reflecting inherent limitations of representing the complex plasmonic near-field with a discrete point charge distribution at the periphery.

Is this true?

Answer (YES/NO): NO